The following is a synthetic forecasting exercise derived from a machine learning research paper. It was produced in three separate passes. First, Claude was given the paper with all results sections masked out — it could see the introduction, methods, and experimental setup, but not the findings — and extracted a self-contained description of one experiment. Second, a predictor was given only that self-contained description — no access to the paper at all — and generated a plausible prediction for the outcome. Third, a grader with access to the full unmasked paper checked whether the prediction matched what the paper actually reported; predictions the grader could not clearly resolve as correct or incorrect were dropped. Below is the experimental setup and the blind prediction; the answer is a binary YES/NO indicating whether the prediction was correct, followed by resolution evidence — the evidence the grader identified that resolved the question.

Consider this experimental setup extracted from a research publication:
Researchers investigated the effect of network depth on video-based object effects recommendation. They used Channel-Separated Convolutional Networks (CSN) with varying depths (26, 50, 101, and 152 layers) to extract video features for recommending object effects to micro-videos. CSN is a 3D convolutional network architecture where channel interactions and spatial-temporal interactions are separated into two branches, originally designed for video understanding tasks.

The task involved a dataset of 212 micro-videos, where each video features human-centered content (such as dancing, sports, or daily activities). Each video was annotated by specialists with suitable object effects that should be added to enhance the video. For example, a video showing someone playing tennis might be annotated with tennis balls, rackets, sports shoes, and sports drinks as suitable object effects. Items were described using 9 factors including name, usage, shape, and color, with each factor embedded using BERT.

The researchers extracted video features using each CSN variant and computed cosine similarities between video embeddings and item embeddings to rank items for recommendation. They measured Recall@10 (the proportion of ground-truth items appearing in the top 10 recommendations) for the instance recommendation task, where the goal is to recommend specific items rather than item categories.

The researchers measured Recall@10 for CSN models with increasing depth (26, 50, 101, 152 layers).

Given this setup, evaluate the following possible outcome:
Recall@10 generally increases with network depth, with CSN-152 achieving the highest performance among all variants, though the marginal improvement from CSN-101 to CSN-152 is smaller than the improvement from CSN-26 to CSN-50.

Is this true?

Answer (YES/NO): NO